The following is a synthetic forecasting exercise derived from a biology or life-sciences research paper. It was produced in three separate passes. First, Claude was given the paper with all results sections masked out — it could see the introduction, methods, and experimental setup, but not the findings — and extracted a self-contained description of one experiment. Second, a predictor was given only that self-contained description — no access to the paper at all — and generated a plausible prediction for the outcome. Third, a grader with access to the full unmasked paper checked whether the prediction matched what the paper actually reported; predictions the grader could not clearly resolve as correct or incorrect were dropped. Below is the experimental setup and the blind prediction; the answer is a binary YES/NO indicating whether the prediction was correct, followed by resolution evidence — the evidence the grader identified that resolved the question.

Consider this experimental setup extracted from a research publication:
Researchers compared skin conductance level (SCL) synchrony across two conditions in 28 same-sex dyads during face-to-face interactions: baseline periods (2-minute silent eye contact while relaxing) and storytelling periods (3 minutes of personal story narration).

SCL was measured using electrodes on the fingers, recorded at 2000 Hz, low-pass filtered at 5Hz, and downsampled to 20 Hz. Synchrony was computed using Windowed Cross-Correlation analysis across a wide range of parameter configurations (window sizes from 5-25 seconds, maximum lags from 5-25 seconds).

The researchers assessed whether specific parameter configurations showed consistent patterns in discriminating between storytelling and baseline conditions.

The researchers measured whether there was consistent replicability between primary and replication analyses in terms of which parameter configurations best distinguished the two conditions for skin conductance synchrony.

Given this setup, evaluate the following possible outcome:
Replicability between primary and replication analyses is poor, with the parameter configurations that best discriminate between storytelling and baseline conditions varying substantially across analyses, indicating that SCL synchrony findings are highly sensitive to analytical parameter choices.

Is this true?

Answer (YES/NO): YES